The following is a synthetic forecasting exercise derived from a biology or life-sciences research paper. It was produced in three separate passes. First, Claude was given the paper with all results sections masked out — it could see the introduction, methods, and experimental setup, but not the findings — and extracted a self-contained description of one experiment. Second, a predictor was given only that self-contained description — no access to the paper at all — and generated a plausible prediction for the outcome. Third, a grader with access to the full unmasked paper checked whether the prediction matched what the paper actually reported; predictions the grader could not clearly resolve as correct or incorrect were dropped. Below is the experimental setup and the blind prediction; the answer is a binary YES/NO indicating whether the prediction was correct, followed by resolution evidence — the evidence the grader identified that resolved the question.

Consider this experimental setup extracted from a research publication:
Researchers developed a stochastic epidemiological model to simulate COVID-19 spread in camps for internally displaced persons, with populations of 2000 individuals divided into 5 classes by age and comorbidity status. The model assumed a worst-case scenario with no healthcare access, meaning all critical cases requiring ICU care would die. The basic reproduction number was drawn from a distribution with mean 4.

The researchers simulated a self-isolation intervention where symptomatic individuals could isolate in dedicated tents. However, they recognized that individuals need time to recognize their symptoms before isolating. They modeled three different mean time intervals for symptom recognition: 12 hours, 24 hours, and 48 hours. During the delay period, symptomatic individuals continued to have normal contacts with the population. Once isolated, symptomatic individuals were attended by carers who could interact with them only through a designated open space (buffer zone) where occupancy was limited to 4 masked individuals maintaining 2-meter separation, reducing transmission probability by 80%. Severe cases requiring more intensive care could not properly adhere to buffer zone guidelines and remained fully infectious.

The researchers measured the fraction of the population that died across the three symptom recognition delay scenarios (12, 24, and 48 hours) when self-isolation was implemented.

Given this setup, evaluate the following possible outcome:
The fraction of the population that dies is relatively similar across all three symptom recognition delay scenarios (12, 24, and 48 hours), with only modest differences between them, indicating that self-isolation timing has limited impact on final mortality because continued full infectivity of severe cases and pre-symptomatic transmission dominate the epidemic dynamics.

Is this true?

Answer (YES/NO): NO